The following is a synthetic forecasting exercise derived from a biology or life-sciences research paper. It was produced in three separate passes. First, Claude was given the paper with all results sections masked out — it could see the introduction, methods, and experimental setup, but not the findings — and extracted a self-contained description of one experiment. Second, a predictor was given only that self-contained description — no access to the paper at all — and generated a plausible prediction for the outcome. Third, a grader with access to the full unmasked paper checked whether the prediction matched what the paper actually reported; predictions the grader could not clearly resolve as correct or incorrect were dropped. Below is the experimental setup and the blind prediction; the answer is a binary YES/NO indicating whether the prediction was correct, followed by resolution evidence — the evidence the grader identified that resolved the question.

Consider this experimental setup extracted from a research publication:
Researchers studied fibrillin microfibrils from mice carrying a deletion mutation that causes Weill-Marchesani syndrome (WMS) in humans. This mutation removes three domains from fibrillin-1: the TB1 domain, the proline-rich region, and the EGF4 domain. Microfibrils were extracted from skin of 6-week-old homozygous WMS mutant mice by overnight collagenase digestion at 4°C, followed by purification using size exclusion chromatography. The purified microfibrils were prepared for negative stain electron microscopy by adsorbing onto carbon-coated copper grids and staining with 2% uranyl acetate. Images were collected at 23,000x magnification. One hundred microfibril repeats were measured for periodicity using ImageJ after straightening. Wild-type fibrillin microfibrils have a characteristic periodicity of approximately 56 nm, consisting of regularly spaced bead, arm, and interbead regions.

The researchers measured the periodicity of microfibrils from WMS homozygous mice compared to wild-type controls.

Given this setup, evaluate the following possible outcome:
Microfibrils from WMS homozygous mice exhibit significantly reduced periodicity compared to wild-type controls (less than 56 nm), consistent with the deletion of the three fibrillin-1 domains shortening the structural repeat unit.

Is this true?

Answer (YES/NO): YES